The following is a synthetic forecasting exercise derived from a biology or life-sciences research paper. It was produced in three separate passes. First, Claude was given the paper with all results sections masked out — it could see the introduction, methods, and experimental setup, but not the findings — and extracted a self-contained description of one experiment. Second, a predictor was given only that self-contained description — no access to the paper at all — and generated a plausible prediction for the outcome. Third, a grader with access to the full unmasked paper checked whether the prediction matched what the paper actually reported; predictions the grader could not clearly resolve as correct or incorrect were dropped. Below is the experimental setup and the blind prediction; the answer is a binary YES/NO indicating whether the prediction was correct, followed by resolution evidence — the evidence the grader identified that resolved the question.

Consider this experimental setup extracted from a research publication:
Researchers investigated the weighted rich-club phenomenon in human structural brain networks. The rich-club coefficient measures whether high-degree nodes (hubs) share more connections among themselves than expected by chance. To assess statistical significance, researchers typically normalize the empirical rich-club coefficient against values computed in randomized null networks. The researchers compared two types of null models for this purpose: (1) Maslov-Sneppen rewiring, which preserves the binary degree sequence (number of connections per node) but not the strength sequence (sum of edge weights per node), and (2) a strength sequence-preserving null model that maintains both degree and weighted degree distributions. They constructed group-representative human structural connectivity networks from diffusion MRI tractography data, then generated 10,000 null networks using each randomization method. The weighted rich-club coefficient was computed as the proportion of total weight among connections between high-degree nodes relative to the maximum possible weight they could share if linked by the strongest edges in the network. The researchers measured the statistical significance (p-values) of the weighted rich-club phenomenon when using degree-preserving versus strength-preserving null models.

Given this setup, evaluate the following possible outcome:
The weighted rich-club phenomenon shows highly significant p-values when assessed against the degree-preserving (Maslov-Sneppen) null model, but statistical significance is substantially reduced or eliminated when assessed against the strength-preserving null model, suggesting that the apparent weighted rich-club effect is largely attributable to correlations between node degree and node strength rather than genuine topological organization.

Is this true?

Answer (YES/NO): NO